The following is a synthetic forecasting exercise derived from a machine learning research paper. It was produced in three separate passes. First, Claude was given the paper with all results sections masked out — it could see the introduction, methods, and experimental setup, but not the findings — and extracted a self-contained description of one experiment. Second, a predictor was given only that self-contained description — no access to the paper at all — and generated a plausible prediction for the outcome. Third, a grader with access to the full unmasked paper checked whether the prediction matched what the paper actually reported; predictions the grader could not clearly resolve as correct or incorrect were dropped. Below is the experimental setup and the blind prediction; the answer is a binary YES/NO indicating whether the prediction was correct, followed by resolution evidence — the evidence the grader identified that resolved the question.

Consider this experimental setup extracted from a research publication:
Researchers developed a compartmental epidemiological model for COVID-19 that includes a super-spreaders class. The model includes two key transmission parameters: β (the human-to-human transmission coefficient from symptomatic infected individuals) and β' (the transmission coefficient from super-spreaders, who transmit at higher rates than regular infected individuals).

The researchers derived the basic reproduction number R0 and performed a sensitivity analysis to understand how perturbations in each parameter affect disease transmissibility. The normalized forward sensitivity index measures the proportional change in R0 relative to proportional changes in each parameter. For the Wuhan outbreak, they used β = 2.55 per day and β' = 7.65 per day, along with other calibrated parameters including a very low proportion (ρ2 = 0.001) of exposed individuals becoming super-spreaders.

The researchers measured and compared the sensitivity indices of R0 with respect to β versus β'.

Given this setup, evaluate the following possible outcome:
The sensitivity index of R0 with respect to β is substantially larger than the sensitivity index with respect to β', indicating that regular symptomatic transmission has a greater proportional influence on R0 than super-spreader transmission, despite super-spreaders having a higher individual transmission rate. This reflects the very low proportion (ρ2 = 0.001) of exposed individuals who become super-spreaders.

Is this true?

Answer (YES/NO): YES